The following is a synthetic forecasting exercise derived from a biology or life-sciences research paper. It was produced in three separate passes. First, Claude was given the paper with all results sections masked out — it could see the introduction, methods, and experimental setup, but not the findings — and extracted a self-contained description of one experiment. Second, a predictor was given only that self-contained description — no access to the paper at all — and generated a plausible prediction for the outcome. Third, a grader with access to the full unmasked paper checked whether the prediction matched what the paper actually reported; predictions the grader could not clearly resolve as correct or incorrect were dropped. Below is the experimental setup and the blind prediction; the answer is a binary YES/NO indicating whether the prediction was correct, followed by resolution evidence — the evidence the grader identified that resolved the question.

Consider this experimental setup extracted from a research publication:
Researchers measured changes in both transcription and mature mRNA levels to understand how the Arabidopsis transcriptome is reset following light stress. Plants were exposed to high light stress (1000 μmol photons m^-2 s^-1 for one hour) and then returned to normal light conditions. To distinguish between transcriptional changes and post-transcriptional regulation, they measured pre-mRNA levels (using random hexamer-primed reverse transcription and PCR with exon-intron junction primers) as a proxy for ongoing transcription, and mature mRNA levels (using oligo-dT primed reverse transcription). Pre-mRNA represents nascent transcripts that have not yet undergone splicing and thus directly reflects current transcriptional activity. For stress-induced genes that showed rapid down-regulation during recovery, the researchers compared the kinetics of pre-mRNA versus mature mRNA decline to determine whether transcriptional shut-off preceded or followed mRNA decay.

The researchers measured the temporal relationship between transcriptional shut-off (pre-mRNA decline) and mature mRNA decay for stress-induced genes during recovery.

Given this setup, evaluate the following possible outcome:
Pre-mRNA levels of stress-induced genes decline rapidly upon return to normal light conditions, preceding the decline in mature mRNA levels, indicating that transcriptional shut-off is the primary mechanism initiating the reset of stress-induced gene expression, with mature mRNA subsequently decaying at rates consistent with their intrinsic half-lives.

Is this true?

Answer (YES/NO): NO